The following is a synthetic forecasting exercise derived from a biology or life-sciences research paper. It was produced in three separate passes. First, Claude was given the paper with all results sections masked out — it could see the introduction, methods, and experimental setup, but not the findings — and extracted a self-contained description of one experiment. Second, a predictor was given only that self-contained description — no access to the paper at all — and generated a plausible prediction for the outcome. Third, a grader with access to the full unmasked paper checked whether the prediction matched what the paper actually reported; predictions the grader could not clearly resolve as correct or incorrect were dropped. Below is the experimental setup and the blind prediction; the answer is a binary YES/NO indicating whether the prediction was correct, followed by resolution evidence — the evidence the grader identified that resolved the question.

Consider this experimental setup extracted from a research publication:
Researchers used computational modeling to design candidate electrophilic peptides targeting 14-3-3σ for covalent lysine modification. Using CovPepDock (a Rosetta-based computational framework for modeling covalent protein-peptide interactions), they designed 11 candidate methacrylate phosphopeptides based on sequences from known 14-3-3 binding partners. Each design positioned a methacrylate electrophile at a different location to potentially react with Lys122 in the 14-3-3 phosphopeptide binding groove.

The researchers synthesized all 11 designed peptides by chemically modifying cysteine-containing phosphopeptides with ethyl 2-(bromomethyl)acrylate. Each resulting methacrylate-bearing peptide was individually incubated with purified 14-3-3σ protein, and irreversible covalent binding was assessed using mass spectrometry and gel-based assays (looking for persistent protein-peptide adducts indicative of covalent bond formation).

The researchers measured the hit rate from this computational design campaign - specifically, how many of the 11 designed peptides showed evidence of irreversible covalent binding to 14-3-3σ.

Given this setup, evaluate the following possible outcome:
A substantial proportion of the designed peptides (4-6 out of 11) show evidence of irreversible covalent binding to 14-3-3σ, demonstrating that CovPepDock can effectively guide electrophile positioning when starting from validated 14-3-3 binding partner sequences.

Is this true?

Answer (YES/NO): NO